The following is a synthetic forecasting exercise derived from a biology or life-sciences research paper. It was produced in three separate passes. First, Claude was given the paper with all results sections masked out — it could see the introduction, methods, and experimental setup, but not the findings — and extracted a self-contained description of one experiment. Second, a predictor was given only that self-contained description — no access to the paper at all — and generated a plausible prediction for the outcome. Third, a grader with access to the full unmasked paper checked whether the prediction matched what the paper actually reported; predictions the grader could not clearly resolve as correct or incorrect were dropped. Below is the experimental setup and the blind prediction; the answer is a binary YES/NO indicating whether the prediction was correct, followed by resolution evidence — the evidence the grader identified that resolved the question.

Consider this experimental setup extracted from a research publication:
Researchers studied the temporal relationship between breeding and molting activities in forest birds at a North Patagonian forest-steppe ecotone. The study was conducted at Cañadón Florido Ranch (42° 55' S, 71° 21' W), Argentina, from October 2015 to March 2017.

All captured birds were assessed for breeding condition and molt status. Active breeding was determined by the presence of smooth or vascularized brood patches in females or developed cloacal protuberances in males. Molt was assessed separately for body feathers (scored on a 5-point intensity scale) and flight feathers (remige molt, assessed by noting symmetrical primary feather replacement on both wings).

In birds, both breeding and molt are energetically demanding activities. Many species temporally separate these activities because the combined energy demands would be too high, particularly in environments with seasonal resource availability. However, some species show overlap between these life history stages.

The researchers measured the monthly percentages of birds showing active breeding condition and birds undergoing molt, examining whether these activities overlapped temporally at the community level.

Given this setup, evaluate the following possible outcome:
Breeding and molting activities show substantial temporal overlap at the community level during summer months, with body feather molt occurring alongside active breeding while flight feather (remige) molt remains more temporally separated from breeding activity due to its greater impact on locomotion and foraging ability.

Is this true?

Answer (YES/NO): NO